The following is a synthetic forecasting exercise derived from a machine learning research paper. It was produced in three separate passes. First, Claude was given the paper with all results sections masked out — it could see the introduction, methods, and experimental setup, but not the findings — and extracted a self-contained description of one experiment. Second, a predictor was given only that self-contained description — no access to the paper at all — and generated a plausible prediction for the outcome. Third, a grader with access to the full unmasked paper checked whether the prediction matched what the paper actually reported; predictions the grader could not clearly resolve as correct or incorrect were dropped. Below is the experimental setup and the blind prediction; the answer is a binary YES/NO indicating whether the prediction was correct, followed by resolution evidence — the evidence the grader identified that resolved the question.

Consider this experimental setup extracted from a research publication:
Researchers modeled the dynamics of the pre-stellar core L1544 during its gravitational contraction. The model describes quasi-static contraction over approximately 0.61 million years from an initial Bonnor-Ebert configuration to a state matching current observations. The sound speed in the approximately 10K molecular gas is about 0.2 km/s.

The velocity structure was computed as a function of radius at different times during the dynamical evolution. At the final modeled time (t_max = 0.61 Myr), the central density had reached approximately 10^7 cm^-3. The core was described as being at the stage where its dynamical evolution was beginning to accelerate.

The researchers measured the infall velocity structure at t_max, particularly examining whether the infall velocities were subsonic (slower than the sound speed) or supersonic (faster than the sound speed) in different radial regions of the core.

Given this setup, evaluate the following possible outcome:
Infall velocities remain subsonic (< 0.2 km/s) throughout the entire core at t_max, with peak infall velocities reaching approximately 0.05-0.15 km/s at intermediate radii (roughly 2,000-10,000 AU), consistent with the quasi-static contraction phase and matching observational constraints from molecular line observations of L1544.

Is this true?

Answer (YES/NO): NO